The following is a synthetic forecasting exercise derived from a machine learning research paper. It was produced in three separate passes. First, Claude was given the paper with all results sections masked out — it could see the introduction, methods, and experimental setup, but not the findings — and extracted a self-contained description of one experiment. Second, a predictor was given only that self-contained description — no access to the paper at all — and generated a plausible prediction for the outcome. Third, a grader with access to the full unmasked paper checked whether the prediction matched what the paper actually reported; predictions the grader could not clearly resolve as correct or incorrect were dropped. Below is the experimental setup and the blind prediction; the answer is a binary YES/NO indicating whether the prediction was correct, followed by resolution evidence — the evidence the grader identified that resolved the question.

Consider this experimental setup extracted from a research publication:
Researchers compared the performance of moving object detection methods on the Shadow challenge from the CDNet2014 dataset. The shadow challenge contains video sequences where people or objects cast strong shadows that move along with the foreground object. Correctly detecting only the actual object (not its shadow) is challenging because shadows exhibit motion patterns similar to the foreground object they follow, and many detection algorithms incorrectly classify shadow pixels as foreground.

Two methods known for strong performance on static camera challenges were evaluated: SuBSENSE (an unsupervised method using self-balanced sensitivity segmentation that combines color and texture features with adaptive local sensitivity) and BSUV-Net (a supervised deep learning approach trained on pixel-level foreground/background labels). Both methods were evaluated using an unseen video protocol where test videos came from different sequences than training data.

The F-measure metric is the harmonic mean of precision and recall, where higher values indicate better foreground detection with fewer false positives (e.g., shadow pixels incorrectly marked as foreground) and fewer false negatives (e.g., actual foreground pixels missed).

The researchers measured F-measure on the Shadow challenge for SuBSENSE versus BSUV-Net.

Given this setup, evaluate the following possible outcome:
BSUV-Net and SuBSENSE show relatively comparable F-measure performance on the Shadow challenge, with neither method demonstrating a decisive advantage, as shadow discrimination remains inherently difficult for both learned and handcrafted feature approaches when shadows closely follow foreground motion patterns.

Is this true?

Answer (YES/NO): YES